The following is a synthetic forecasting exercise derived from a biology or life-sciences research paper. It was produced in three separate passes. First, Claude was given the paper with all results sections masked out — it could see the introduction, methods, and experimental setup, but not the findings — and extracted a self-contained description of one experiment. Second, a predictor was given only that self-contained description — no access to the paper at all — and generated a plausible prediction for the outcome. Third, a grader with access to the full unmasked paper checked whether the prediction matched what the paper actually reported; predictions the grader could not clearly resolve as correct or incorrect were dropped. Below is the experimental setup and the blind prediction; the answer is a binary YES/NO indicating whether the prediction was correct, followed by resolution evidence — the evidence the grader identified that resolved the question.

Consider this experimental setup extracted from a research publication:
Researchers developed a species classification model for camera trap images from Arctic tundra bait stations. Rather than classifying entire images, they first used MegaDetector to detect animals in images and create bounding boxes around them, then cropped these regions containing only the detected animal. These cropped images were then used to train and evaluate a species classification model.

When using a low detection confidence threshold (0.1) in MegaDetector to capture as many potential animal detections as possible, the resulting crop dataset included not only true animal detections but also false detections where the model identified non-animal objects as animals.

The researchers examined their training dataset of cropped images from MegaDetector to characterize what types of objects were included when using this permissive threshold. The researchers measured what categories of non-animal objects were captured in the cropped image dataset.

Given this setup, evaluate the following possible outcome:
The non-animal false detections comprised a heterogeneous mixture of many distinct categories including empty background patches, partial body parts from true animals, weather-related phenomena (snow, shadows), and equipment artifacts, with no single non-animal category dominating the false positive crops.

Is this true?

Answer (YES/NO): NO